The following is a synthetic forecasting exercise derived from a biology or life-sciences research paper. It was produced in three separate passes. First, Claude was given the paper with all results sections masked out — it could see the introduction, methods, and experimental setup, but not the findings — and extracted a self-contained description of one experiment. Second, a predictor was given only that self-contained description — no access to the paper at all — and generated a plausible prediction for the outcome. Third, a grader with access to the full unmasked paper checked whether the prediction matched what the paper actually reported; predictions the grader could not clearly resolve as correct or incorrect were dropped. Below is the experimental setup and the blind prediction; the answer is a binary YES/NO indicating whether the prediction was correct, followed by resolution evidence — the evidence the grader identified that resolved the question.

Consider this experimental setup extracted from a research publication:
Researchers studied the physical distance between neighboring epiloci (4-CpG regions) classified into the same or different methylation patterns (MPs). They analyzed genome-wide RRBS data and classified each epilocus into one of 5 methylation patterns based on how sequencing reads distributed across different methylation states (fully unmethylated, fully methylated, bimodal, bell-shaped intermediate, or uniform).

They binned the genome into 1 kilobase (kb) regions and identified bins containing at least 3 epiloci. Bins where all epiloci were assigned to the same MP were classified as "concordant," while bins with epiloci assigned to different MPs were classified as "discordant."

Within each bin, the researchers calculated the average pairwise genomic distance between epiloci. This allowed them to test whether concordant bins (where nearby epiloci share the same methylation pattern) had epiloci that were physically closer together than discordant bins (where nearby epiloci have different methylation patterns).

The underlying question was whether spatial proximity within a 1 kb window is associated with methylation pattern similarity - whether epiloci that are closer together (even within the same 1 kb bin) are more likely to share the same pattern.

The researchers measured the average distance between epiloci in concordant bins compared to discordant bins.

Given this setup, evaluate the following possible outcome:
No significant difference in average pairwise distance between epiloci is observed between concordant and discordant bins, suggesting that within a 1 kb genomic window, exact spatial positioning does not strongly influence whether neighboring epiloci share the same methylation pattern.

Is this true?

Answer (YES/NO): NO